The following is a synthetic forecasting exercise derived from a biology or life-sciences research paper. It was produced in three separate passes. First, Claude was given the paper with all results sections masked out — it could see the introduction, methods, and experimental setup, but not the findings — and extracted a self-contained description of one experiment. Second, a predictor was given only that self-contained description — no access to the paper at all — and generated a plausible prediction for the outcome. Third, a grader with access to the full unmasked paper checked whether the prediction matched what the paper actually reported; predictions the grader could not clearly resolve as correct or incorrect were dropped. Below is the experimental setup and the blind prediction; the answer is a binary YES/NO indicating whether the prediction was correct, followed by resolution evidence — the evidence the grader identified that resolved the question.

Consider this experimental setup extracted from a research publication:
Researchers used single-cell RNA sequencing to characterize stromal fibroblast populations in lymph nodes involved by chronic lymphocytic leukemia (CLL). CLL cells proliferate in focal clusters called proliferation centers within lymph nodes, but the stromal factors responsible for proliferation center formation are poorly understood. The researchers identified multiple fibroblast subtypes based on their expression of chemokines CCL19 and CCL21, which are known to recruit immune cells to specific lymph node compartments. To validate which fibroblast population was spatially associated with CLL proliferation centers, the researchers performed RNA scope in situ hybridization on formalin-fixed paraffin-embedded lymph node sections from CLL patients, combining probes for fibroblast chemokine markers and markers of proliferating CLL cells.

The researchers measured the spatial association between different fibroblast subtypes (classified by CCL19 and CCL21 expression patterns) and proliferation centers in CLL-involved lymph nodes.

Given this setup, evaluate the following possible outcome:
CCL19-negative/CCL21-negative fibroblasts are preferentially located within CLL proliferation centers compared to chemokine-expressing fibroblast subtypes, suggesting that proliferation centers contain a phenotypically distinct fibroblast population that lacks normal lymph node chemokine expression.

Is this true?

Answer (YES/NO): NO